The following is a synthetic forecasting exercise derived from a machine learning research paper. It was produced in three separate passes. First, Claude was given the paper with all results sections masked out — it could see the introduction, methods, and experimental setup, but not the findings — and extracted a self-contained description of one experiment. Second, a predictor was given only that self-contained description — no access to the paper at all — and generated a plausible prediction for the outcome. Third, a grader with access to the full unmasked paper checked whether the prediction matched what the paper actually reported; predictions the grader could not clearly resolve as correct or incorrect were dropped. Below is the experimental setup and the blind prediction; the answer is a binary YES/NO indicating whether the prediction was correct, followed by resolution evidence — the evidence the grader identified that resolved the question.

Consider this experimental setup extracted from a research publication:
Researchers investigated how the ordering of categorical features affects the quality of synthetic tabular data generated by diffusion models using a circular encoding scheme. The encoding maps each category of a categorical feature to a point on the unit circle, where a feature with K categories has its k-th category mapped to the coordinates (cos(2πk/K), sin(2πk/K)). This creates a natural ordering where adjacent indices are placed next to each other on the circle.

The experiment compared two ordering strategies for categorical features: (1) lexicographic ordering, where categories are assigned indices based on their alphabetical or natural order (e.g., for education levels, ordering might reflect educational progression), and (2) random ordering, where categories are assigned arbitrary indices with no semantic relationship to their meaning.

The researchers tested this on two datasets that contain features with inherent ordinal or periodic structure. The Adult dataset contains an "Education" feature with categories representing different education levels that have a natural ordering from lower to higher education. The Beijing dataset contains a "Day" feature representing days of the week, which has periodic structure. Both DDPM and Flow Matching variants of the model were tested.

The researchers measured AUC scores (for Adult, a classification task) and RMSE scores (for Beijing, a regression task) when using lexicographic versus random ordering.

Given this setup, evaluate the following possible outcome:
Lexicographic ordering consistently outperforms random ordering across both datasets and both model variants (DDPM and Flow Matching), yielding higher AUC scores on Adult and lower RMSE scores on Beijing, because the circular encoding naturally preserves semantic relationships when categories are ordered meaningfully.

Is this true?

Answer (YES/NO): YES